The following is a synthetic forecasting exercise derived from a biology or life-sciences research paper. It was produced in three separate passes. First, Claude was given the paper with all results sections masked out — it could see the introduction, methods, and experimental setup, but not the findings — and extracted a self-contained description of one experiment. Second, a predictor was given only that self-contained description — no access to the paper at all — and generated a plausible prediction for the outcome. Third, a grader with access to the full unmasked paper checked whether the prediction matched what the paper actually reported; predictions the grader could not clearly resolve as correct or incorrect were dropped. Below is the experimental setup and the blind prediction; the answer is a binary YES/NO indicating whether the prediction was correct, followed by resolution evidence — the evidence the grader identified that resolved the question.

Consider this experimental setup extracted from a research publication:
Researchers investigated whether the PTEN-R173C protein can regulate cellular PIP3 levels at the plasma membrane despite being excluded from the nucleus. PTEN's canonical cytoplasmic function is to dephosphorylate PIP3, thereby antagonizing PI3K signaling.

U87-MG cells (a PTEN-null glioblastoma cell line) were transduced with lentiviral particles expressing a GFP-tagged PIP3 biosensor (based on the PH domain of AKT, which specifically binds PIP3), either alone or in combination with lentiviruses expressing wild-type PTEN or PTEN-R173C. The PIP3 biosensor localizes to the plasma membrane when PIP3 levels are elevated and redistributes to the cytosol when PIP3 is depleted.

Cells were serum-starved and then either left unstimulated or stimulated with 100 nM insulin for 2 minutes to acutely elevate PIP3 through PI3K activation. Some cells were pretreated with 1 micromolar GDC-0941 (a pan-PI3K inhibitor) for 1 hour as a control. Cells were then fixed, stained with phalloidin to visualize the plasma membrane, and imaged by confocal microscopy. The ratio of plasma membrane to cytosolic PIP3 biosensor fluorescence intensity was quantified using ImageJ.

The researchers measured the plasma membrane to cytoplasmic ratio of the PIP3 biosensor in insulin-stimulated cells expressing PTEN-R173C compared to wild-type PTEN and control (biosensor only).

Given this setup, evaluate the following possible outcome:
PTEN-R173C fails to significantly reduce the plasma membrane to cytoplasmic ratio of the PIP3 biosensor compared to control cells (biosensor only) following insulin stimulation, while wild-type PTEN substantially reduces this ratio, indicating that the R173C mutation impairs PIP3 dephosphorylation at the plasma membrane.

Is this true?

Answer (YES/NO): NO